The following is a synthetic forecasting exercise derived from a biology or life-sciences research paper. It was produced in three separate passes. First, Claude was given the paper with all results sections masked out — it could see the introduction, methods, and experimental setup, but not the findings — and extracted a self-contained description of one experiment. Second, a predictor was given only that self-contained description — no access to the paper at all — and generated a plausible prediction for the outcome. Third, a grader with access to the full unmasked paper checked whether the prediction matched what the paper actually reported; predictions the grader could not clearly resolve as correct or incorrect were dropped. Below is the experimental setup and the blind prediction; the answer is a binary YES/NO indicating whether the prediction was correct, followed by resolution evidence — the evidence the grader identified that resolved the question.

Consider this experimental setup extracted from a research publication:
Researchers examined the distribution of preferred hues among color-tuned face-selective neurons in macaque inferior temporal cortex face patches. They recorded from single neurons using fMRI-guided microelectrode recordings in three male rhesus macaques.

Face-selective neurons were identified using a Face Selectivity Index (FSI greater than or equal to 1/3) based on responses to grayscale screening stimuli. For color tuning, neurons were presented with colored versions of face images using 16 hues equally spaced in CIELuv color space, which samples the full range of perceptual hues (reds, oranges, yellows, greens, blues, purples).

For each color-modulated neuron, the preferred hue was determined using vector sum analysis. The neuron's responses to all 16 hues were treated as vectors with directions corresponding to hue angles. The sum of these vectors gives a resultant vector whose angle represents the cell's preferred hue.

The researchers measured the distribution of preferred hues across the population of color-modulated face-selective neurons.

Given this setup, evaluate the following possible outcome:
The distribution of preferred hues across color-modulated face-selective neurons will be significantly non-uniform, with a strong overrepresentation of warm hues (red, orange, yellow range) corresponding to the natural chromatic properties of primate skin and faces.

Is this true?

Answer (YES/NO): YES